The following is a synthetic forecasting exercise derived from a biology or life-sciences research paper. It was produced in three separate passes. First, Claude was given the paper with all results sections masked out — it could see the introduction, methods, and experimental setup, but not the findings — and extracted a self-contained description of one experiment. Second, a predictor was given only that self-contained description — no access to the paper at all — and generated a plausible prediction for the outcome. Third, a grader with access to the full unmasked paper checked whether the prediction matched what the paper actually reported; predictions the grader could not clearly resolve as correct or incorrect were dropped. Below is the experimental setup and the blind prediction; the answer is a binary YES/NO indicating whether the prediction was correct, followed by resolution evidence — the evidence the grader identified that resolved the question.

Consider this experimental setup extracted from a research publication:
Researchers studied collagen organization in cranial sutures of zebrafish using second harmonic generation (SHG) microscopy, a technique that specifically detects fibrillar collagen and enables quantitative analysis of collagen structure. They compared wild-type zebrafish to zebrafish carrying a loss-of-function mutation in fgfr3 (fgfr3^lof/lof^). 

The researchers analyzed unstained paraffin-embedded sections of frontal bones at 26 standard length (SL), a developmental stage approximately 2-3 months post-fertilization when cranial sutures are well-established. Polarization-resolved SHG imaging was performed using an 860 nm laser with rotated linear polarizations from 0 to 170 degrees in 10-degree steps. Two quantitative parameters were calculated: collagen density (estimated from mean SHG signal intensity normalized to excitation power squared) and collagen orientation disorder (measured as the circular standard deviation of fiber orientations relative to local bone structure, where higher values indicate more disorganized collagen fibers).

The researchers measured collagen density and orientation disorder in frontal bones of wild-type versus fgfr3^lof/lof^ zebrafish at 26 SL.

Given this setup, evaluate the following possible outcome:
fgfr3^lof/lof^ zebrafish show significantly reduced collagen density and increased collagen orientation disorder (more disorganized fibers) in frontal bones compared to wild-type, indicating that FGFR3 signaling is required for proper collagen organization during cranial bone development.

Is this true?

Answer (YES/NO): NO